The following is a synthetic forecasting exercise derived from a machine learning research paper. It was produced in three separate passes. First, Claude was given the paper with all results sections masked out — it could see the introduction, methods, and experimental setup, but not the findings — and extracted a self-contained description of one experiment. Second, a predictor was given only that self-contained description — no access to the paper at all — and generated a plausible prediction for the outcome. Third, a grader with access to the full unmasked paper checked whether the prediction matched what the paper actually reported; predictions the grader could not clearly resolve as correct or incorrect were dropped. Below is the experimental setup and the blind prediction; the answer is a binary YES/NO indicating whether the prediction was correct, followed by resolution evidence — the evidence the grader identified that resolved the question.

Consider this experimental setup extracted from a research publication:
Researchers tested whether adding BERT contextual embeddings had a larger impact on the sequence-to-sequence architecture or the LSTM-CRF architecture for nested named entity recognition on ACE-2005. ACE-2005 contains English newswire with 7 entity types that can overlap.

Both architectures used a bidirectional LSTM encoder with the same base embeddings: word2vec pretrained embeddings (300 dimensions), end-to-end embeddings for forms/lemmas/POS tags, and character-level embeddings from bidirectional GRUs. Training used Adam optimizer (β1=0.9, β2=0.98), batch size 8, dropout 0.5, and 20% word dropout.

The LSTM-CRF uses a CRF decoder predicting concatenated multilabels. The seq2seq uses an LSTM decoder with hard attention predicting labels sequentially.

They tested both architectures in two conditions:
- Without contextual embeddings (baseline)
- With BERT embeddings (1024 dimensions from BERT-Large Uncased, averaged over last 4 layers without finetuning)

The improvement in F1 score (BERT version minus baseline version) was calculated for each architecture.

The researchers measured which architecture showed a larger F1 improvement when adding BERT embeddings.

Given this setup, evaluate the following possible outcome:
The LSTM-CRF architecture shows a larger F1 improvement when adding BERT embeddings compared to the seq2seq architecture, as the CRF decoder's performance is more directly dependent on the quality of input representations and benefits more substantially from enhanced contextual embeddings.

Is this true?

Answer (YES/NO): YES